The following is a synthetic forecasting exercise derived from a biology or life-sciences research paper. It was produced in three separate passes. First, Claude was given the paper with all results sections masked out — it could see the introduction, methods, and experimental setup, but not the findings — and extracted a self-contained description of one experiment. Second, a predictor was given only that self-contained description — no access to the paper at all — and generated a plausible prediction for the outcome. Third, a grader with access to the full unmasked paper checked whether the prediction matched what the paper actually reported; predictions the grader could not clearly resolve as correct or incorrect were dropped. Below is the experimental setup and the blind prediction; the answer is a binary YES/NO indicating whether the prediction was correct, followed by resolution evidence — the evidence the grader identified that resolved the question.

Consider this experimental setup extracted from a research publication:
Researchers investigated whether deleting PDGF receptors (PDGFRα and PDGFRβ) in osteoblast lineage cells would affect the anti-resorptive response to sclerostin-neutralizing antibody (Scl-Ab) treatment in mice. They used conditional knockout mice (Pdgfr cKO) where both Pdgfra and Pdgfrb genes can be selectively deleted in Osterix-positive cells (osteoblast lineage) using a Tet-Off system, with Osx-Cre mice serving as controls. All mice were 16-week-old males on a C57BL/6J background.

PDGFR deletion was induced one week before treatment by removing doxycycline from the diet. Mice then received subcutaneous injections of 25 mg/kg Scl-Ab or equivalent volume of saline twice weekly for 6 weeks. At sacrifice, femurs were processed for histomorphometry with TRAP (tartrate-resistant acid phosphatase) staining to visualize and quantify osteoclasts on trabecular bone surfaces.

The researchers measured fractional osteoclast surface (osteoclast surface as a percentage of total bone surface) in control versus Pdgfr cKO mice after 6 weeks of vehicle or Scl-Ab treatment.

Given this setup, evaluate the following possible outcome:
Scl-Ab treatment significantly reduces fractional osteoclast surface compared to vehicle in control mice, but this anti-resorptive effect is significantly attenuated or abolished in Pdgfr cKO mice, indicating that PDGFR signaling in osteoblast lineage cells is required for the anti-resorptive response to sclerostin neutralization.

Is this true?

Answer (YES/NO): YES